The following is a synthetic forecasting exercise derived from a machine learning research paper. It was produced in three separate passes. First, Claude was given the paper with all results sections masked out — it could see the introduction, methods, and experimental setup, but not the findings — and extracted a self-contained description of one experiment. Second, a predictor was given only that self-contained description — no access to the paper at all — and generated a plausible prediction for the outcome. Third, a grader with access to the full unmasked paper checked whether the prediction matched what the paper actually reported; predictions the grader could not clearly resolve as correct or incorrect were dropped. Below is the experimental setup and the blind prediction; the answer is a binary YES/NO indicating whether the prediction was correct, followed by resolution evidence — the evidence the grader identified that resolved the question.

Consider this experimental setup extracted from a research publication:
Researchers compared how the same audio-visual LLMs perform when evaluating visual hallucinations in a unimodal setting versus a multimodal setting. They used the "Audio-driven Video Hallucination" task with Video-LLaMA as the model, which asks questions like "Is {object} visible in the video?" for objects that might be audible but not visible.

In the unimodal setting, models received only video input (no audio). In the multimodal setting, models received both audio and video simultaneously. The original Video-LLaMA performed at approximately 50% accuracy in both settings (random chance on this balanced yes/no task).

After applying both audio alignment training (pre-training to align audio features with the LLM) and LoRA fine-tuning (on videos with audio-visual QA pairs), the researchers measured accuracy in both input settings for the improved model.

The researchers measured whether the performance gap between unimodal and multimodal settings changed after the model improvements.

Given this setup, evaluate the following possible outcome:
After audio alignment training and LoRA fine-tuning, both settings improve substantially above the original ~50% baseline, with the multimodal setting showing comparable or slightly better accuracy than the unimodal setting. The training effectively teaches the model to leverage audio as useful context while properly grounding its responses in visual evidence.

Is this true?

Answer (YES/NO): NO